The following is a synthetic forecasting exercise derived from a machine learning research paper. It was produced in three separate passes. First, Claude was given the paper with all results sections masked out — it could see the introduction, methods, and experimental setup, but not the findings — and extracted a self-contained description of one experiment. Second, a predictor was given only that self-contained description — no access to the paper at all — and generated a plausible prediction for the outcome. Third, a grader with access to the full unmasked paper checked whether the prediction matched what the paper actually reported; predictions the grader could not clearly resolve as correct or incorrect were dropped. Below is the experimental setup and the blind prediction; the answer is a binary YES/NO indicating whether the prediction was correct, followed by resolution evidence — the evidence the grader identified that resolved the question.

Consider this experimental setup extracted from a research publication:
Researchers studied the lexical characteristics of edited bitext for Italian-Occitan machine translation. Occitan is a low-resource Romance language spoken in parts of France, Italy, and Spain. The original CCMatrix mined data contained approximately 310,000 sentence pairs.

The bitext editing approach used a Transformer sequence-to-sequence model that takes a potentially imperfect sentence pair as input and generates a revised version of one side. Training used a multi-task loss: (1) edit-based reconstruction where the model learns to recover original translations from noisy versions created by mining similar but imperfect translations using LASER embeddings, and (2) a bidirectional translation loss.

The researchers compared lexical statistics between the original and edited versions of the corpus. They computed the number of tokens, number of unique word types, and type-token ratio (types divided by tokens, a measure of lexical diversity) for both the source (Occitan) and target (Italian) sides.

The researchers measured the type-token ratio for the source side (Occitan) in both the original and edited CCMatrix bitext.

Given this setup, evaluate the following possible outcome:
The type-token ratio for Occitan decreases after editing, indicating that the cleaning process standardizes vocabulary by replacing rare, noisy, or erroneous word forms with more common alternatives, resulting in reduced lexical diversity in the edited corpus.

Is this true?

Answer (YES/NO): YES